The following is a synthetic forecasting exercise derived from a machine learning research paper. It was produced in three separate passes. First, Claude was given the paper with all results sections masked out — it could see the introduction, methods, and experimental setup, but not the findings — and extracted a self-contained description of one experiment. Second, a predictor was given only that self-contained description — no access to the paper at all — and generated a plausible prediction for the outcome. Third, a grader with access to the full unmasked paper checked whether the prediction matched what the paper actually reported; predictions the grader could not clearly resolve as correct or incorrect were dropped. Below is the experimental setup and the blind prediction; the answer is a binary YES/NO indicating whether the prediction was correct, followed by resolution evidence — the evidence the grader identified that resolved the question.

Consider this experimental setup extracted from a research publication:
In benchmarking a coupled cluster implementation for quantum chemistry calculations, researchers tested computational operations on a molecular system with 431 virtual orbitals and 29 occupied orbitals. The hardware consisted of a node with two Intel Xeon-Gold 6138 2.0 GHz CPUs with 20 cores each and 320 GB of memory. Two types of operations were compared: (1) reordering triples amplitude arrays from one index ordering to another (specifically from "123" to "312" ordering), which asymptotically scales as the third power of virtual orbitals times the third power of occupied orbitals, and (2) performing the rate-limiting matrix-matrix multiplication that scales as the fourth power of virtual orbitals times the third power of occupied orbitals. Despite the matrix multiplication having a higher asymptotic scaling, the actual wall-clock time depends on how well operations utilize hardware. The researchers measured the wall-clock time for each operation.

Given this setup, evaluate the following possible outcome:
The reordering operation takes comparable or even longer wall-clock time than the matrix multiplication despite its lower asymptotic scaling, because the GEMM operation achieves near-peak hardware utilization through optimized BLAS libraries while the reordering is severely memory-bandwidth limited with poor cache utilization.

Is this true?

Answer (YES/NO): NO